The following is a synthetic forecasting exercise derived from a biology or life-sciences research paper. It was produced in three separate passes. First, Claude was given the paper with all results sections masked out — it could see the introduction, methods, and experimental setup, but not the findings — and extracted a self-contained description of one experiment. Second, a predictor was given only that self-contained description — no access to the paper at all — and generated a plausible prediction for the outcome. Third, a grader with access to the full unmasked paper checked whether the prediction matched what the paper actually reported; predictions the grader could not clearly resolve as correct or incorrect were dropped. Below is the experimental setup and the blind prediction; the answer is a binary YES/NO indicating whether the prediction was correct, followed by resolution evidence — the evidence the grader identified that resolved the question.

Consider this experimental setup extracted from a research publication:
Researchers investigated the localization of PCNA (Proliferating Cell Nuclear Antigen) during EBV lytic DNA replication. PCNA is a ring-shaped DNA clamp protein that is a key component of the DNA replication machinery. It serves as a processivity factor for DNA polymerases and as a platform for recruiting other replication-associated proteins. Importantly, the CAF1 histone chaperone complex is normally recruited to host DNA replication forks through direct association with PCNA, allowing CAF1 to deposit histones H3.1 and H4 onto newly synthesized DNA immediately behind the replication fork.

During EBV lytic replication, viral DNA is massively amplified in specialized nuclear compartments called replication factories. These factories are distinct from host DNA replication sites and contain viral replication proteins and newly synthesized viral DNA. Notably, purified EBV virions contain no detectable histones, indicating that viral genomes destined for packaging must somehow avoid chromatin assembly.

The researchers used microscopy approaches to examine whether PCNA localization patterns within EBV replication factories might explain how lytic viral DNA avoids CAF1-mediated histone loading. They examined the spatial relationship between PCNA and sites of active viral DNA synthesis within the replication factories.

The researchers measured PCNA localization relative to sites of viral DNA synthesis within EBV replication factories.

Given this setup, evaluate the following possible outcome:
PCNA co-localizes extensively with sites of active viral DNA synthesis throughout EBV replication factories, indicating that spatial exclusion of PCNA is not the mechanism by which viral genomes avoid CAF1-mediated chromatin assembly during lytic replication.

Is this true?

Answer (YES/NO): NO